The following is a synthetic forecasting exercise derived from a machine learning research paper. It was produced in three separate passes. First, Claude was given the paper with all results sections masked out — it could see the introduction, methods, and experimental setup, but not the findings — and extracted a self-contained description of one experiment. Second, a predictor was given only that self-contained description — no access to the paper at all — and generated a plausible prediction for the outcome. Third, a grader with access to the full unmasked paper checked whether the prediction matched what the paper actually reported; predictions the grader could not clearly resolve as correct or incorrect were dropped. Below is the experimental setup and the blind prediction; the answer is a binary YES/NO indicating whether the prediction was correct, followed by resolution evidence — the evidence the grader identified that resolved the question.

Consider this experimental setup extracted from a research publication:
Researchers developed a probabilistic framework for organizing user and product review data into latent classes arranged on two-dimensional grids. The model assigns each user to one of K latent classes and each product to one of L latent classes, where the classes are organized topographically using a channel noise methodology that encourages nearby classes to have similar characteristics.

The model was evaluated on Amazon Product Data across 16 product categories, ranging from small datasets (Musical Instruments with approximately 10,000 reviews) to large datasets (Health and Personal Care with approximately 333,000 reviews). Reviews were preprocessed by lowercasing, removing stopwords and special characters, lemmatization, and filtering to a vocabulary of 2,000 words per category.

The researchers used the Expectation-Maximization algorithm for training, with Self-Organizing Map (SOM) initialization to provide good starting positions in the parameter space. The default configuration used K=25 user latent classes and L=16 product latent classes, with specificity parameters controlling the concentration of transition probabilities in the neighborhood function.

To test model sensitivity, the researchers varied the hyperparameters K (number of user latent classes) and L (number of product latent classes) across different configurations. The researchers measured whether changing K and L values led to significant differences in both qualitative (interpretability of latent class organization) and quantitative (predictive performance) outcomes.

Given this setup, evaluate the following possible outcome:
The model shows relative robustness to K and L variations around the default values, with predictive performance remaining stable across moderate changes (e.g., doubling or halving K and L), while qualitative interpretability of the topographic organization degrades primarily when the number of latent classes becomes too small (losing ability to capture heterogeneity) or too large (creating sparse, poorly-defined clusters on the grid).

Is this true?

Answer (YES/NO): NO